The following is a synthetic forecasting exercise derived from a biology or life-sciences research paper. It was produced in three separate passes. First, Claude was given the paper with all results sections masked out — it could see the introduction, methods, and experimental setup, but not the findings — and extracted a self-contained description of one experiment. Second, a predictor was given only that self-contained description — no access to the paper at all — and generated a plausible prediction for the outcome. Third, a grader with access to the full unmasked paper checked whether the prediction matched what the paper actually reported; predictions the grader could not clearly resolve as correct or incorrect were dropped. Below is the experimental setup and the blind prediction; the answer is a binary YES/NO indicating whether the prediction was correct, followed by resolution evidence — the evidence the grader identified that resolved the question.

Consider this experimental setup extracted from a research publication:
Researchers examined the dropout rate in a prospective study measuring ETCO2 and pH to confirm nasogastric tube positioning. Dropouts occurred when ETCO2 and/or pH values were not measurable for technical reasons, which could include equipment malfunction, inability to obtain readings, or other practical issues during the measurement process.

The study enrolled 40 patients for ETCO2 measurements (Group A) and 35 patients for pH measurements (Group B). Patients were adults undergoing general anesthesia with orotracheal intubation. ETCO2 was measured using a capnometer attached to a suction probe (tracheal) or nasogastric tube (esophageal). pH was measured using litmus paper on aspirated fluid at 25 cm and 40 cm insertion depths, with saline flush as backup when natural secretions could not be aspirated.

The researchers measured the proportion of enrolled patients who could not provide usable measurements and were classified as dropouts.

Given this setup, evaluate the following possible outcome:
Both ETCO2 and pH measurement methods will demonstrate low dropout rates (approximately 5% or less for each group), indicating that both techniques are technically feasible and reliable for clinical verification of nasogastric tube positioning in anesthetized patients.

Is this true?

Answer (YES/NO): NO